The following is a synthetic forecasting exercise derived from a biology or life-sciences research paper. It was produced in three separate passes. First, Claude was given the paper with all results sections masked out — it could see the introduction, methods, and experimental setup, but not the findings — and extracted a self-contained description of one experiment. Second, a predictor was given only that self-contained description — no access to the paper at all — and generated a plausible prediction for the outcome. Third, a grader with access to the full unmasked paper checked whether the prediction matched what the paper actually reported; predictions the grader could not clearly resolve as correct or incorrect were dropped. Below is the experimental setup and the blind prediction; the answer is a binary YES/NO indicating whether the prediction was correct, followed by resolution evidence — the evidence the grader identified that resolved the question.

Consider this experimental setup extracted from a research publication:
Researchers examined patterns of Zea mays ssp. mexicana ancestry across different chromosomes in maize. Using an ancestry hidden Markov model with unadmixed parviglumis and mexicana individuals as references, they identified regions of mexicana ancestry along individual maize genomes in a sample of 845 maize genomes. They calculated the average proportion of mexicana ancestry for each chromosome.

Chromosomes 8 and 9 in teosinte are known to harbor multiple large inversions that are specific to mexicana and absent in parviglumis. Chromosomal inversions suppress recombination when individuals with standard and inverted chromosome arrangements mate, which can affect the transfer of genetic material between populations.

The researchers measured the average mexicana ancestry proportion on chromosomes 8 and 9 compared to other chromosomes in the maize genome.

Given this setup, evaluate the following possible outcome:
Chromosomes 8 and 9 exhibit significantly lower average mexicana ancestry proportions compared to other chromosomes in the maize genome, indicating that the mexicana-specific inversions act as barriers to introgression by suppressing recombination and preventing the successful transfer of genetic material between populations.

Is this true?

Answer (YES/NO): YES